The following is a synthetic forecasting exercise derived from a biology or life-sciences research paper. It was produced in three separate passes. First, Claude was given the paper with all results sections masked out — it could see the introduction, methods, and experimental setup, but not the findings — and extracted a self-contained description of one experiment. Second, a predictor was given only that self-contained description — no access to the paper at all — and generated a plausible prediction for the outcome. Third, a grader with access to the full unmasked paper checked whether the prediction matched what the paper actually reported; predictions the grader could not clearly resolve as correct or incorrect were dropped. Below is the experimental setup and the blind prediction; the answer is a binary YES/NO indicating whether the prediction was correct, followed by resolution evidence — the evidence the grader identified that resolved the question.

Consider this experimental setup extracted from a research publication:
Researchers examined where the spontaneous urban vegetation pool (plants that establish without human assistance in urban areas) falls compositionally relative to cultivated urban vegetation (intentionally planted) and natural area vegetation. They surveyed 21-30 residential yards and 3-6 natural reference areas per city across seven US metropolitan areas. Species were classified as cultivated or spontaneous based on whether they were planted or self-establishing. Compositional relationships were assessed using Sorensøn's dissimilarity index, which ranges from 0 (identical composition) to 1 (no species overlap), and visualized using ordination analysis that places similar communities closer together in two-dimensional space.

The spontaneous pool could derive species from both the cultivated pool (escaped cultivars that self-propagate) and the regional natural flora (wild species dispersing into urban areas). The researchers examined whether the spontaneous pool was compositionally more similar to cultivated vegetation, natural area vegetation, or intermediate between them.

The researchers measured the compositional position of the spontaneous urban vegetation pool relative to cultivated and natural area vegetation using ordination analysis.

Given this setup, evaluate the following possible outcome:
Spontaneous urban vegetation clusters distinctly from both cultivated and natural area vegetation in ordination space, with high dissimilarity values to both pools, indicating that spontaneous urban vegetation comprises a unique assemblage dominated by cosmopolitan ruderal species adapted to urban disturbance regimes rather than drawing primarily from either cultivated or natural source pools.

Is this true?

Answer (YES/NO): NO